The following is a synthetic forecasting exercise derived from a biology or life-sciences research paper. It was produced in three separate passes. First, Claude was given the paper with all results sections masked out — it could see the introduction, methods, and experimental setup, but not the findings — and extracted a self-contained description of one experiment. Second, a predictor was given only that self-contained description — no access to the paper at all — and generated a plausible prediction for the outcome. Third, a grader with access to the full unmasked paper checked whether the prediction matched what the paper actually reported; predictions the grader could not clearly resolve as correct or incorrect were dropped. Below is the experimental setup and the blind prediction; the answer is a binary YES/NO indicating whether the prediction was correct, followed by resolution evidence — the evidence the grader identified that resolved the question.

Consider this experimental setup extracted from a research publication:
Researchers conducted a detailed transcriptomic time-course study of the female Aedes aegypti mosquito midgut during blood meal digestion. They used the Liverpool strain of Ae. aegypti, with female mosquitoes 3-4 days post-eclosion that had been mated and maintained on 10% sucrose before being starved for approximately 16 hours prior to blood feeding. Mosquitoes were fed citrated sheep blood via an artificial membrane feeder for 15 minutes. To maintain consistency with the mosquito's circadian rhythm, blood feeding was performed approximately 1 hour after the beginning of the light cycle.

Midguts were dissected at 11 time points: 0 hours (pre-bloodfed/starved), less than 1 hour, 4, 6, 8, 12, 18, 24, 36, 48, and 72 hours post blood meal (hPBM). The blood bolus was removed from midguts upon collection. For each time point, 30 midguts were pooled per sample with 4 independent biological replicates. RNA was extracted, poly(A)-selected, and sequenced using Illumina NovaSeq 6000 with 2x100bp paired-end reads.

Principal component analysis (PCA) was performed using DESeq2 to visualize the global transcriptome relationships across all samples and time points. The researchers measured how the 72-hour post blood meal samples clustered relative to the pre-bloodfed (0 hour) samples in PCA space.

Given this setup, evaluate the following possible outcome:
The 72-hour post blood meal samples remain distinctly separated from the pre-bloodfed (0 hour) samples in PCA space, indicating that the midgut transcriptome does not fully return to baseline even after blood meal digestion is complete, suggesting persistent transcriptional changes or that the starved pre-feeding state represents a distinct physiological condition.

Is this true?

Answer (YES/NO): NO